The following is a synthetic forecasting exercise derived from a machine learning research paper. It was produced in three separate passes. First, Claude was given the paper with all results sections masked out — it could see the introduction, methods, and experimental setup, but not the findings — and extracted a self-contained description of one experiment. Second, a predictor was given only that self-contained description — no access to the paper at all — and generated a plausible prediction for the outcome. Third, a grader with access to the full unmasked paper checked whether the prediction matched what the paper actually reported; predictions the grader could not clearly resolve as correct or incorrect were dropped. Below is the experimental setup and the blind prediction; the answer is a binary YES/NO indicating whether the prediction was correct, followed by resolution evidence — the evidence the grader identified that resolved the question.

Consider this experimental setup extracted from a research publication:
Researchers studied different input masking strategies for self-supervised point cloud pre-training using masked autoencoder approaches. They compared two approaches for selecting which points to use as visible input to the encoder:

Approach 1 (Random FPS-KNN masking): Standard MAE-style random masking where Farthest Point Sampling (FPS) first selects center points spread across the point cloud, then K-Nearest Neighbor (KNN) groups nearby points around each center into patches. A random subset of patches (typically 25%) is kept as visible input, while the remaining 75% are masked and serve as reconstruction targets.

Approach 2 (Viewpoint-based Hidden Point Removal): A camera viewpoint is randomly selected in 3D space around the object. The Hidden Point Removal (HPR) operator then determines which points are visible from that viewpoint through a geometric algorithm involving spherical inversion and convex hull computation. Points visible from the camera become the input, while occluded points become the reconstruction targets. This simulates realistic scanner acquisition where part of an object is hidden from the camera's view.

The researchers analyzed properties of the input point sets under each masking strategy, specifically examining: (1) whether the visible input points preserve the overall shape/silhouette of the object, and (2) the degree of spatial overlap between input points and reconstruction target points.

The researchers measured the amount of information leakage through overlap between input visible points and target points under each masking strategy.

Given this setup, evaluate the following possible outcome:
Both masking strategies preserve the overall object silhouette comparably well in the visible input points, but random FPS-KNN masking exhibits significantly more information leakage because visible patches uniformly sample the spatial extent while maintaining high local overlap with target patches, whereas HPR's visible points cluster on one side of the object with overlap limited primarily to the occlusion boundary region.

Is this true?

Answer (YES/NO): NO